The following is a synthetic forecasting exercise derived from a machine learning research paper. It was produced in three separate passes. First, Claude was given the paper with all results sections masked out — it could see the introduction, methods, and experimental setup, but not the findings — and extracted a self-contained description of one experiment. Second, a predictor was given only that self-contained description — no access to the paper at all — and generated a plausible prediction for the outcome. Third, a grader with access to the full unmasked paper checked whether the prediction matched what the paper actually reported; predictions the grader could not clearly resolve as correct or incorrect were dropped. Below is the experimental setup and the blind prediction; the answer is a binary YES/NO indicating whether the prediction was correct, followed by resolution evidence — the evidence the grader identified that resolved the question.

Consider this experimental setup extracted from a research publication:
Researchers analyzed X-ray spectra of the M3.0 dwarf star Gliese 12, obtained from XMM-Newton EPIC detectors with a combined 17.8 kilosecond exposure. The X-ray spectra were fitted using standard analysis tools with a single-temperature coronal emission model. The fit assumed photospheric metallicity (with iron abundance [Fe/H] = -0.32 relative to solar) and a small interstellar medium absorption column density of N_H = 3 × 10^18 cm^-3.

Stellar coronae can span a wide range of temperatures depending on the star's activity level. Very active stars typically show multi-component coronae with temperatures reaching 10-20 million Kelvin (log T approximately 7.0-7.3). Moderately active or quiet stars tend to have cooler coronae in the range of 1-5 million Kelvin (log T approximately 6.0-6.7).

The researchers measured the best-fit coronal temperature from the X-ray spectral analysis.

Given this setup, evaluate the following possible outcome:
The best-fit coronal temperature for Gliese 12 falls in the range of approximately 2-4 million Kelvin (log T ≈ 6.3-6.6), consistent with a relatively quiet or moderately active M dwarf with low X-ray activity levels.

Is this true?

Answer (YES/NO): YES